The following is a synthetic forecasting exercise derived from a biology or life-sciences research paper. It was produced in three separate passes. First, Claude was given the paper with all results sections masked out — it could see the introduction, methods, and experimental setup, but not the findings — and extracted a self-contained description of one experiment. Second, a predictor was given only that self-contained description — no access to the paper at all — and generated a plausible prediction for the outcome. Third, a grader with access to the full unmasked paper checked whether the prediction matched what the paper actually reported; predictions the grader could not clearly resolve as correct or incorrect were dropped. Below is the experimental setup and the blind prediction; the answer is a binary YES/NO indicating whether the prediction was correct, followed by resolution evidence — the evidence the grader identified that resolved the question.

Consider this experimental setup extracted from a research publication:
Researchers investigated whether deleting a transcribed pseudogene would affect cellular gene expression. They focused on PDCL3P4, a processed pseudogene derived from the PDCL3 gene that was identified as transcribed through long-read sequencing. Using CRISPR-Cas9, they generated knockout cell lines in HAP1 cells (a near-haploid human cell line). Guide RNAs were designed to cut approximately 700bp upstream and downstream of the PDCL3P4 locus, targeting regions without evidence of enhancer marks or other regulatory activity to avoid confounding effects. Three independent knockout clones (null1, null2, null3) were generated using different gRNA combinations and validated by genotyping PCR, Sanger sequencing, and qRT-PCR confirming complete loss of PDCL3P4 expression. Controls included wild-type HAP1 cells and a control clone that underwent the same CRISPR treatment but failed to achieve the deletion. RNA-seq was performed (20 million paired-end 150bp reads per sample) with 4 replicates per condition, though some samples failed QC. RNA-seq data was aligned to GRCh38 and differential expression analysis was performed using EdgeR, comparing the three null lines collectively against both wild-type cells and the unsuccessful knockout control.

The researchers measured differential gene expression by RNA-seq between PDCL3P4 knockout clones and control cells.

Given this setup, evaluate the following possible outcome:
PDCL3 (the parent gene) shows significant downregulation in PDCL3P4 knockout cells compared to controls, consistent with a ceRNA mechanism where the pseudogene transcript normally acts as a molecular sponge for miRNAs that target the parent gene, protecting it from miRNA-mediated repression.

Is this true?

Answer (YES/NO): NO